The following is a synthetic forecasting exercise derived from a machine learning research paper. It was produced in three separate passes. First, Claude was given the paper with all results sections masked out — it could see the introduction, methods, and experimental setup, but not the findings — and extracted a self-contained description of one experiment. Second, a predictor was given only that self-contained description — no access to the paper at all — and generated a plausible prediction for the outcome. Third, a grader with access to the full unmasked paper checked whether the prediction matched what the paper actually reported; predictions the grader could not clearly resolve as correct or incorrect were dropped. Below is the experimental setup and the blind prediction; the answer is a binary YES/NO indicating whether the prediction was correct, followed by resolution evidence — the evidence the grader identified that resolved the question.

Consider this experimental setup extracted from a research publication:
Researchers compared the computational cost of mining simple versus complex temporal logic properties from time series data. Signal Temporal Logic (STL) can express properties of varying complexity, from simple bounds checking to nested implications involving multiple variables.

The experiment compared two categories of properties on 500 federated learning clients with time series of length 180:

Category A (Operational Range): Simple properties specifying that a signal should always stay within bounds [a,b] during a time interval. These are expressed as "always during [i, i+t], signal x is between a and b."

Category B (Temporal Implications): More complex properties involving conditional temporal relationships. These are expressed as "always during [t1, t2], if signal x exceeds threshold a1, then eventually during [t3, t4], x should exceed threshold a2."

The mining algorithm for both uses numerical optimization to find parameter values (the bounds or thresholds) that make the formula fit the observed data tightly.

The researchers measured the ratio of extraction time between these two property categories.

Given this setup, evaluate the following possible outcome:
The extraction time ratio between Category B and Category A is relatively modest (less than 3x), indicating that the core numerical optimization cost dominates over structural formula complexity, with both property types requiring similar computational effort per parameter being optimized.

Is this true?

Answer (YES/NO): NO